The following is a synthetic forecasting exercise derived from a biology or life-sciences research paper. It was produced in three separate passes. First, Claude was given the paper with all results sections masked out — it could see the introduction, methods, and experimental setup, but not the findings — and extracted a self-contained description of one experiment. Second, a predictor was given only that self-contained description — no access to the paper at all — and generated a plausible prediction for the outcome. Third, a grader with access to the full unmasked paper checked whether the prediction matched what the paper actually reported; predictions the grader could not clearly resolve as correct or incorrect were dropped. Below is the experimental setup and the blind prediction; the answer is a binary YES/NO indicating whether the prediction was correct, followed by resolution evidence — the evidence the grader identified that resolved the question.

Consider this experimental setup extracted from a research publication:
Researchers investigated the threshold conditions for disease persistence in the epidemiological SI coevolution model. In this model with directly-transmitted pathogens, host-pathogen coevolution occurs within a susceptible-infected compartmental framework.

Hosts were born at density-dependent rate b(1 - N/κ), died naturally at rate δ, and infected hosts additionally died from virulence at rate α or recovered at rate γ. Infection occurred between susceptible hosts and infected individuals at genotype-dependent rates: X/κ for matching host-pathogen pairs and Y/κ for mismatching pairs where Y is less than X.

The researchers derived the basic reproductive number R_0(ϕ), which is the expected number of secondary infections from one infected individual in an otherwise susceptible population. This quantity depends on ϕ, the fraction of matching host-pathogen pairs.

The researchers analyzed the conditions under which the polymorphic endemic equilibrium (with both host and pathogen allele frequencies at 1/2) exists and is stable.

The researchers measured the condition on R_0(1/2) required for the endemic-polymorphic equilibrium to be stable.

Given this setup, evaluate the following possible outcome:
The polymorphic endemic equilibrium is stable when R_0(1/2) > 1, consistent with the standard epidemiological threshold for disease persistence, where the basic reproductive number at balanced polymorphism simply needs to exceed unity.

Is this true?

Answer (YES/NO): YES